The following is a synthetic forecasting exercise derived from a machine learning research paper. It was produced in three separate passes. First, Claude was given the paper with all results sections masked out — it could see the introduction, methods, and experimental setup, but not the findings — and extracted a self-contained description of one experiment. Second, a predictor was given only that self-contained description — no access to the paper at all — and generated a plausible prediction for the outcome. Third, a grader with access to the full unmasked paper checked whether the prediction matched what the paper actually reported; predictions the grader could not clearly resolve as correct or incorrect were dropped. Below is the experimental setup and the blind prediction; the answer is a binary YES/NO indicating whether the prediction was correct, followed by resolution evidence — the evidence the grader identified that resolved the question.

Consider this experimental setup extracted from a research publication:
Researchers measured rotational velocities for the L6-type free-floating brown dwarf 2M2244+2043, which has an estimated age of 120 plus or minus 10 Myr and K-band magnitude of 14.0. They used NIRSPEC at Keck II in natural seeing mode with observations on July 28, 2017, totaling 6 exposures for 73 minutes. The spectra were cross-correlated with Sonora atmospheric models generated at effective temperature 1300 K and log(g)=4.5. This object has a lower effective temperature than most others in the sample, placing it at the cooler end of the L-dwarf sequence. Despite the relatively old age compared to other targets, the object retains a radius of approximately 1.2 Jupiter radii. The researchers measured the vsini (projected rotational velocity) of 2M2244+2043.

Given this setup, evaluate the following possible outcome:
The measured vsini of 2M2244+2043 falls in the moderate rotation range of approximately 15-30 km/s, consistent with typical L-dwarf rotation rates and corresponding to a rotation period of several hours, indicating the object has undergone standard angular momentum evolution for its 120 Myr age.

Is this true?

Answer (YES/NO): NO